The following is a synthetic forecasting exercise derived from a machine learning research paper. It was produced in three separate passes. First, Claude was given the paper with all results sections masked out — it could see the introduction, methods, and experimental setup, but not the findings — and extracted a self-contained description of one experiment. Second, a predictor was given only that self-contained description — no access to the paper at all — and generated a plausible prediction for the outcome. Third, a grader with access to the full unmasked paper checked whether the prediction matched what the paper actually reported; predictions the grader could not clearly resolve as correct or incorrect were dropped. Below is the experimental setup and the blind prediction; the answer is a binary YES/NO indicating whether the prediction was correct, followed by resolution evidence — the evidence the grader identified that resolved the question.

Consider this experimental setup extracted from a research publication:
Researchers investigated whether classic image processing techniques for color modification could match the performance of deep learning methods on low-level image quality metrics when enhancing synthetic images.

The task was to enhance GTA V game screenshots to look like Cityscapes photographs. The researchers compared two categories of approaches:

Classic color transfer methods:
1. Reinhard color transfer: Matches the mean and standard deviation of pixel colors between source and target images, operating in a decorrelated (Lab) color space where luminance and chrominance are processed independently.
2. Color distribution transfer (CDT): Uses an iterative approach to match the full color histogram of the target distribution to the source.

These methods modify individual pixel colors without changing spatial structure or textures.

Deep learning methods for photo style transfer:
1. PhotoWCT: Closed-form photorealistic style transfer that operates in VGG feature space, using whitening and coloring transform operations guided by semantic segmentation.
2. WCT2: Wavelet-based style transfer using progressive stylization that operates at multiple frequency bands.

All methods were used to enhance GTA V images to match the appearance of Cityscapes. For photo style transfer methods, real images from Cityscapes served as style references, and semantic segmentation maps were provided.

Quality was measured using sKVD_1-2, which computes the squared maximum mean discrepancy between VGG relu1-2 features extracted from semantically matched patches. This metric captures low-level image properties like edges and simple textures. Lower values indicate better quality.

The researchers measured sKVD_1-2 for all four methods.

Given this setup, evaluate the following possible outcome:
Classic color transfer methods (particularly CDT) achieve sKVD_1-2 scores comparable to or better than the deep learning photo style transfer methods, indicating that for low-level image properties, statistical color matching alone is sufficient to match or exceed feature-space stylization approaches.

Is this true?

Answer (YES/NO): NO